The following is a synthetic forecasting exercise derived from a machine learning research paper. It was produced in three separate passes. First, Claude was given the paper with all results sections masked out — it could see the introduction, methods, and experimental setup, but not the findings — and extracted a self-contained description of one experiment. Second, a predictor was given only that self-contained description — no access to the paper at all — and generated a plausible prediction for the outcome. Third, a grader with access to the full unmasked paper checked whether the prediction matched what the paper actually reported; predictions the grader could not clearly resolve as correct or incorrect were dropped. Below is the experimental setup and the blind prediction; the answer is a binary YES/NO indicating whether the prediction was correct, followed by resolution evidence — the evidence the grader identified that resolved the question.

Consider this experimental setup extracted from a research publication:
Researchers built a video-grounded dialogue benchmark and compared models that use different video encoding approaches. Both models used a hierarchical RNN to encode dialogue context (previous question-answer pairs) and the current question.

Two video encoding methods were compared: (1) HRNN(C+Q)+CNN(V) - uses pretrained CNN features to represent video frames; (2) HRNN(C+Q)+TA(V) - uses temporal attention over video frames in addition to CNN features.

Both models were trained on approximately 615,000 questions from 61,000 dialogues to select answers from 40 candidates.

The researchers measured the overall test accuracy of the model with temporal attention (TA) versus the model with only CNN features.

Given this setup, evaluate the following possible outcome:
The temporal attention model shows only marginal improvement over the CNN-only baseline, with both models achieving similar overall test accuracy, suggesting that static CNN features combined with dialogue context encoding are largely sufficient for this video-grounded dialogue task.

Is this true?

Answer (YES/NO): YES